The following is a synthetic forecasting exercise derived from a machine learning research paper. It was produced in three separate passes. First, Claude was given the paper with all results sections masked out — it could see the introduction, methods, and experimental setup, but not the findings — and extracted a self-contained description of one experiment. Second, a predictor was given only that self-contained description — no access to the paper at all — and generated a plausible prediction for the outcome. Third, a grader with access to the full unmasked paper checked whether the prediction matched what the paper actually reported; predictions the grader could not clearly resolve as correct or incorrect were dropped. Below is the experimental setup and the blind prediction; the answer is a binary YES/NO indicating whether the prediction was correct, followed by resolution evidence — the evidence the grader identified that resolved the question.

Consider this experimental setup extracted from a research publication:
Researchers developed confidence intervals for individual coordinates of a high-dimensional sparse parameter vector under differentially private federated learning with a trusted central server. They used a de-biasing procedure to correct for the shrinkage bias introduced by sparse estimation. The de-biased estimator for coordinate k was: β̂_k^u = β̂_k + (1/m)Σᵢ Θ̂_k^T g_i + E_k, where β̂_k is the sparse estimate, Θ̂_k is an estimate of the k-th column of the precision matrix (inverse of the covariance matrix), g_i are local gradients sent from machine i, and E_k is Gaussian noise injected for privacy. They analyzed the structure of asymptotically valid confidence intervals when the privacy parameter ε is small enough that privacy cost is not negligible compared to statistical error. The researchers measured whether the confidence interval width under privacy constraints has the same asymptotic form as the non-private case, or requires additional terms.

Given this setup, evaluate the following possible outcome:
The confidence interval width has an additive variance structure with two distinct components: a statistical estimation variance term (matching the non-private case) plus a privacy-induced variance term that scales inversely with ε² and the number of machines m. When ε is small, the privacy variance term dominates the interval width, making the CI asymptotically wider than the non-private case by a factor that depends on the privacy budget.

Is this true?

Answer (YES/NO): YES